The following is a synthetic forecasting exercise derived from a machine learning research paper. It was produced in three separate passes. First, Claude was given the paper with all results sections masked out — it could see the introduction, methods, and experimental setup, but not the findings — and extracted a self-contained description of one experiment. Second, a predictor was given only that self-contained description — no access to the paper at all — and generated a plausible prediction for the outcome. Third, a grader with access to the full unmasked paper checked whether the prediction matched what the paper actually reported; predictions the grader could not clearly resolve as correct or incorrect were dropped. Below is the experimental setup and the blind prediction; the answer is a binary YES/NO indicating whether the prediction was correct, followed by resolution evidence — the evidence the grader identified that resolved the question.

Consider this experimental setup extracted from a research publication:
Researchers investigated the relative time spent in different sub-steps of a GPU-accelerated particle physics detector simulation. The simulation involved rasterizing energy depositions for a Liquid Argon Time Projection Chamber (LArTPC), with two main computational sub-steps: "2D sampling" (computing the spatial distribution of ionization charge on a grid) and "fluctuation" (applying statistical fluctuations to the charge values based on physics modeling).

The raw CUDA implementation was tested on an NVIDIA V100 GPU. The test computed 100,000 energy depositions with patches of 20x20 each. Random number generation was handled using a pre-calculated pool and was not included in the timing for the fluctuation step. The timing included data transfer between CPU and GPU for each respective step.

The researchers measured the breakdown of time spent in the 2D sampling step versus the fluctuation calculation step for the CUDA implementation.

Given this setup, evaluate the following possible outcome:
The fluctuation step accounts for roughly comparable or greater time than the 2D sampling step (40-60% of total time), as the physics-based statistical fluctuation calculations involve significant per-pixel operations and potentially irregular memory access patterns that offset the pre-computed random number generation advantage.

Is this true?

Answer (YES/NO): NO